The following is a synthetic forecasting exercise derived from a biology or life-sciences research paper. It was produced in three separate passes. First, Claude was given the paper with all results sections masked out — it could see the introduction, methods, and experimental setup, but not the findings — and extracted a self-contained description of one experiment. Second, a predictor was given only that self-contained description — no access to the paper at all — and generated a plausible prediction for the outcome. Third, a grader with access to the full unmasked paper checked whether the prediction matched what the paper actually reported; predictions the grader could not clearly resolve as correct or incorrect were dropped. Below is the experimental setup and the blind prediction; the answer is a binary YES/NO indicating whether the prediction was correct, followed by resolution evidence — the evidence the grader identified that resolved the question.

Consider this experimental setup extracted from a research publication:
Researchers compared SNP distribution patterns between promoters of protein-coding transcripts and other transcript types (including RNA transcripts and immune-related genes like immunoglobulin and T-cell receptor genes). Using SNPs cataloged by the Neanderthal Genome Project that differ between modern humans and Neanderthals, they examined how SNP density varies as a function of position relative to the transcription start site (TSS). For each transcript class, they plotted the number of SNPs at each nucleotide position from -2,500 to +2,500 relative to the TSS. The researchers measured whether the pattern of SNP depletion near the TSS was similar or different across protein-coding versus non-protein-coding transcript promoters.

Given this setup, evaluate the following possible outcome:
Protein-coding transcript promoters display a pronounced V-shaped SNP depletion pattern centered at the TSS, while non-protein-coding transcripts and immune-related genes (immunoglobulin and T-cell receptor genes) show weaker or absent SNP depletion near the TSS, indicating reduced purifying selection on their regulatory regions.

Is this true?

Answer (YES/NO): YES